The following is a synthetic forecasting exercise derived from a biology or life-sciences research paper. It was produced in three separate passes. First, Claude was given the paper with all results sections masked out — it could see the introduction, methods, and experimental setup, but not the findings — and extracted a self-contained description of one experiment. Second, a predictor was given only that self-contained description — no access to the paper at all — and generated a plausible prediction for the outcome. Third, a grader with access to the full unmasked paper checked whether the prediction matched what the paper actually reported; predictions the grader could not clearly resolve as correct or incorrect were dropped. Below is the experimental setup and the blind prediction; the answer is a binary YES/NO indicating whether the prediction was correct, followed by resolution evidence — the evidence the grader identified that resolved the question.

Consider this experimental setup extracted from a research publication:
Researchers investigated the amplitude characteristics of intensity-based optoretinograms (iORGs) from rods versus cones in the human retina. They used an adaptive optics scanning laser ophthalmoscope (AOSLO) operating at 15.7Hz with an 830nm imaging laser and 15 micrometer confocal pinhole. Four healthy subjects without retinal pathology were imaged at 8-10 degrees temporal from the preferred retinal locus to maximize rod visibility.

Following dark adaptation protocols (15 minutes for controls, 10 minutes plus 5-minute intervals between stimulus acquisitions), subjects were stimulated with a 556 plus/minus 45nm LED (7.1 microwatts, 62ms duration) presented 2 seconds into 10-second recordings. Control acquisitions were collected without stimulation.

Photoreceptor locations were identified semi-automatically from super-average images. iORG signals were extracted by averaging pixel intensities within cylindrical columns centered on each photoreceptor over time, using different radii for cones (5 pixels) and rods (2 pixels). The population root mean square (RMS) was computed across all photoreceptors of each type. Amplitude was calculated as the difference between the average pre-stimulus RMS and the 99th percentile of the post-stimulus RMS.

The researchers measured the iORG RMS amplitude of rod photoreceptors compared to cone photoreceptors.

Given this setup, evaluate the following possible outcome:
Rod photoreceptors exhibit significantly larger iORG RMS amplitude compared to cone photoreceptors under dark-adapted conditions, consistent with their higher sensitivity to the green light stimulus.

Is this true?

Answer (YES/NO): NO